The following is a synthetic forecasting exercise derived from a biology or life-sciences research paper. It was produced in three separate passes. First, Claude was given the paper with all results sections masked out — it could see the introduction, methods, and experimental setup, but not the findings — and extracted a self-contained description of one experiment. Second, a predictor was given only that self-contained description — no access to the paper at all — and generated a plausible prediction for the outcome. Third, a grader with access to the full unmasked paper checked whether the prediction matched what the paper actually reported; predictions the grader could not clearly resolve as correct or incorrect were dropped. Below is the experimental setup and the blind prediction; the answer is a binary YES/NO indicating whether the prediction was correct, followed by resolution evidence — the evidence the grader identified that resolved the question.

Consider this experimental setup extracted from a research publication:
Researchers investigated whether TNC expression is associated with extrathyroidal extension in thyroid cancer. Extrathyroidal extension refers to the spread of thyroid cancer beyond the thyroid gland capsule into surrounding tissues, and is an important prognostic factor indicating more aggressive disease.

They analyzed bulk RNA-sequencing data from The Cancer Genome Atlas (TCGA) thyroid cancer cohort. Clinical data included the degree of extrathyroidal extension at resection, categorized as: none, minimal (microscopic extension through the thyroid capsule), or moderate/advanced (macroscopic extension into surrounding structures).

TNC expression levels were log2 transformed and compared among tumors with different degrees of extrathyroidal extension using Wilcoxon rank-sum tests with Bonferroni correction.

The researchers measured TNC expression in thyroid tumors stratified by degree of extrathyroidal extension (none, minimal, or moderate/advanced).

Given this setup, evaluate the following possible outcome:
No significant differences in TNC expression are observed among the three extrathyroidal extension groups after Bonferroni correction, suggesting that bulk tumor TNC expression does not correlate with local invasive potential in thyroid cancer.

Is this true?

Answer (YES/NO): NO